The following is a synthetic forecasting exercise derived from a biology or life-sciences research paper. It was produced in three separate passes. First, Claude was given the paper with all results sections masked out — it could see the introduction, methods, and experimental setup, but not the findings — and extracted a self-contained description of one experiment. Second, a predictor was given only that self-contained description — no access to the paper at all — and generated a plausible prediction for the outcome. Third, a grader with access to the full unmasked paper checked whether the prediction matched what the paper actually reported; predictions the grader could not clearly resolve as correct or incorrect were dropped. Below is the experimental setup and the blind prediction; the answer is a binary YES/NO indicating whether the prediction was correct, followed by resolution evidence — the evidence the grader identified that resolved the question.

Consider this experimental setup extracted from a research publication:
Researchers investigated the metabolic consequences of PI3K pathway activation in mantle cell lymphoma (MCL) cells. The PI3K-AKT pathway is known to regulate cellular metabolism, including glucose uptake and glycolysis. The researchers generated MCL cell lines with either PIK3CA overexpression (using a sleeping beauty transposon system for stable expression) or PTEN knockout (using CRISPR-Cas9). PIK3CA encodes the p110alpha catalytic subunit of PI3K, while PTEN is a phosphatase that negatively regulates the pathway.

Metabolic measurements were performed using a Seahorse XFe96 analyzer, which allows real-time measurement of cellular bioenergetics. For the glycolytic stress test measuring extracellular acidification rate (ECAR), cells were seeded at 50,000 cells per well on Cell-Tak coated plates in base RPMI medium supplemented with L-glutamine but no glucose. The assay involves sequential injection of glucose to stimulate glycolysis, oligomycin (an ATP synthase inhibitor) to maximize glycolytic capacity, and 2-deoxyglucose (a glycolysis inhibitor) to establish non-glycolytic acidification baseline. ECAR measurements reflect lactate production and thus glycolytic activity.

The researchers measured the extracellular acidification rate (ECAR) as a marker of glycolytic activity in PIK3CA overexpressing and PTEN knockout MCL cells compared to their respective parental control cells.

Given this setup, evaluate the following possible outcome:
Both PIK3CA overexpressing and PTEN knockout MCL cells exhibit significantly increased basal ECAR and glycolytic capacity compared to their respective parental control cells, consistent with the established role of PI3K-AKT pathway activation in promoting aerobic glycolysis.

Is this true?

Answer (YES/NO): NO